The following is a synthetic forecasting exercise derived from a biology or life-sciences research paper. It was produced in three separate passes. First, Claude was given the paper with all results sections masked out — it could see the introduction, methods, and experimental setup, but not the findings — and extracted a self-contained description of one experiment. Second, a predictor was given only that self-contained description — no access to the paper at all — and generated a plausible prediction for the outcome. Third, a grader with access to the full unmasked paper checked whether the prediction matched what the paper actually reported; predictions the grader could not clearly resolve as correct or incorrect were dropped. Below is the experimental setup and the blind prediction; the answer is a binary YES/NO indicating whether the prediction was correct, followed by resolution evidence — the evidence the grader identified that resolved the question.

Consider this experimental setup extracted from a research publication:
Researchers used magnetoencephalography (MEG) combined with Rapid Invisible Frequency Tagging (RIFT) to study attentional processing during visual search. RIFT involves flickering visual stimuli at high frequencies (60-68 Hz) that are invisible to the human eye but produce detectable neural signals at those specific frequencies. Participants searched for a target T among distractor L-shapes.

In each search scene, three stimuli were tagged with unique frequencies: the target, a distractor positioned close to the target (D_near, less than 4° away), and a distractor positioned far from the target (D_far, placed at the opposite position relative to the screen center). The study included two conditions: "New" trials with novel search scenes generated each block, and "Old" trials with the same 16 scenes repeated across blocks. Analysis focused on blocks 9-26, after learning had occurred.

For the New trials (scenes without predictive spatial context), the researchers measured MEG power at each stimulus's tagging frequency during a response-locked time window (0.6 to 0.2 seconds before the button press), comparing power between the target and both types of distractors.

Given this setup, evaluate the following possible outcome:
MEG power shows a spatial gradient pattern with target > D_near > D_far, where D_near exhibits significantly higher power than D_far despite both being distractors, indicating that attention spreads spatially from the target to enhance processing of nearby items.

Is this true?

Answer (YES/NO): NO